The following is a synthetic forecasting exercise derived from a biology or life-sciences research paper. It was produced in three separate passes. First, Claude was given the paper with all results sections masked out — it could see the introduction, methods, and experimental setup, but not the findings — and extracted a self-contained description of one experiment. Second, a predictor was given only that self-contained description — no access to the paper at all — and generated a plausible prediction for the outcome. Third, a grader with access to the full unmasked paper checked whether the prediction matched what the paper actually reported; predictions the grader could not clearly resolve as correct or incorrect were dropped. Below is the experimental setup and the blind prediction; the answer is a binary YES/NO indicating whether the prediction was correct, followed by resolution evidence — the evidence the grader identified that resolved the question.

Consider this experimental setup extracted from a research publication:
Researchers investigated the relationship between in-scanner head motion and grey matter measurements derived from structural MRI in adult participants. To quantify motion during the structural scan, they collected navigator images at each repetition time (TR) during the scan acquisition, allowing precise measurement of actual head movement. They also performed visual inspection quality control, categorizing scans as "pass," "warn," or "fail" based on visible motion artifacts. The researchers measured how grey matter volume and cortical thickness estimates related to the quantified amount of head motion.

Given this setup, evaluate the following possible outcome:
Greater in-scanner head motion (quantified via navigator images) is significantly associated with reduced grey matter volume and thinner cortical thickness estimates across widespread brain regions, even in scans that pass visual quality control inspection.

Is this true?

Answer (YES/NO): NO